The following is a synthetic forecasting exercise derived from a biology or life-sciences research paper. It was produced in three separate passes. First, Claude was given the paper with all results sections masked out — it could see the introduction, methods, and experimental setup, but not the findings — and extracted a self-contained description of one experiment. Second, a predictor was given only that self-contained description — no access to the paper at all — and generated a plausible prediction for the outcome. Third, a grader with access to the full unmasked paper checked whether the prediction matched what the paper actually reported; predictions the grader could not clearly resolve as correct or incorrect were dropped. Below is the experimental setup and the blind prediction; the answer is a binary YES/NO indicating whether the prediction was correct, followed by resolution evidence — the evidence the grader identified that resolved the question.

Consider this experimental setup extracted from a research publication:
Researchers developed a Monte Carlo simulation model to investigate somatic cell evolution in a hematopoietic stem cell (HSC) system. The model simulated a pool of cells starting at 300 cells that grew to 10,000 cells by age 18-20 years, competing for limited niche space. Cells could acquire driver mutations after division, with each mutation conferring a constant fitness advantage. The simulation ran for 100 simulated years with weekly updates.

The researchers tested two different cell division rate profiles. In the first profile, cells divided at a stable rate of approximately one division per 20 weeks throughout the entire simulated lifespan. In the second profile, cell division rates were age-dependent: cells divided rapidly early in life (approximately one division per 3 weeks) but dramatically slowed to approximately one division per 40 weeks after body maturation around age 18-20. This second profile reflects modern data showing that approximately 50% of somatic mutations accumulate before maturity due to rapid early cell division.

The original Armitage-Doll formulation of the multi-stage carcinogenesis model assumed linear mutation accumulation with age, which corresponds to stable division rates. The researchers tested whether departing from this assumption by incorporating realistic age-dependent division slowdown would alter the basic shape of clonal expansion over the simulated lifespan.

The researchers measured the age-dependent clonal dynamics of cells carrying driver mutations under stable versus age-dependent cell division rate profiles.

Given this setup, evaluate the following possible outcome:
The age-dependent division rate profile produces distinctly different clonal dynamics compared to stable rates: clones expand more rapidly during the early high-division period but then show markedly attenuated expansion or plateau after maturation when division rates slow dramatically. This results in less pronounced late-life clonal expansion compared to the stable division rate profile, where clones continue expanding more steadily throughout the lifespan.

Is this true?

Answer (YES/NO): NO